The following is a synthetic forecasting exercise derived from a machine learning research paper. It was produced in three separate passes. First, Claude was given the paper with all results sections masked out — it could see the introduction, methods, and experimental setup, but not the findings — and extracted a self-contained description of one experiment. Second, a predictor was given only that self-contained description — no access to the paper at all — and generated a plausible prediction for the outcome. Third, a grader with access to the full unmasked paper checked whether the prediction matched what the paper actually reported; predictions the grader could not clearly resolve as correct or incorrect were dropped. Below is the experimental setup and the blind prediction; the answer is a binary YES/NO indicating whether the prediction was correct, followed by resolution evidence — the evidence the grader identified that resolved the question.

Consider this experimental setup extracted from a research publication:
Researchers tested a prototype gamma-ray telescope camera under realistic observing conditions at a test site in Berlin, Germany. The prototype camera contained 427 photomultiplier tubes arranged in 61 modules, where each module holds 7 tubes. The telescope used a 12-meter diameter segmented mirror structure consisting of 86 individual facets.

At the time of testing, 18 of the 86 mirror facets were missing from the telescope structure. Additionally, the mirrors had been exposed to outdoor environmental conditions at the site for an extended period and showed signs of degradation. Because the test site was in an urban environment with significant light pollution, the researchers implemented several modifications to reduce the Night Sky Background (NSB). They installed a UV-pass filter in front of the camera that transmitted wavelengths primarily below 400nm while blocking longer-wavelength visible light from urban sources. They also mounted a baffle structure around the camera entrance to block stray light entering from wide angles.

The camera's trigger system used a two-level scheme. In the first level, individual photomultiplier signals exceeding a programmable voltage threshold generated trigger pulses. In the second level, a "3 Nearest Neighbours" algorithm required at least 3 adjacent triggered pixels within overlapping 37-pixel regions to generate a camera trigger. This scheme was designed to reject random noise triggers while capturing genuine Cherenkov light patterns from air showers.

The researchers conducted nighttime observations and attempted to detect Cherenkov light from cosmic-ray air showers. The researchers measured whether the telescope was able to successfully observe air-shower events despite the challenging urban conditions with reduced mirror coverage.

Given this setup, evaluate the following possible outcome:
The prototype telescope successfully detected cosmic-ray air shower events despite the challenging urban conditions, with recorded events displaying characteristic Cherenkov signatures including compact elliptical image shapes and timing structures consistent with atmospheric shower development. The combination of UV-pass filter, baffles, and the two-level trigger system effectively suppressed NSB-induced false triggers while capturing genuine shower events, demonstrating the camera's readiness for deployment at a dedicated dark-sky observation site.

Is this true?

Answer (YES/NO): NO